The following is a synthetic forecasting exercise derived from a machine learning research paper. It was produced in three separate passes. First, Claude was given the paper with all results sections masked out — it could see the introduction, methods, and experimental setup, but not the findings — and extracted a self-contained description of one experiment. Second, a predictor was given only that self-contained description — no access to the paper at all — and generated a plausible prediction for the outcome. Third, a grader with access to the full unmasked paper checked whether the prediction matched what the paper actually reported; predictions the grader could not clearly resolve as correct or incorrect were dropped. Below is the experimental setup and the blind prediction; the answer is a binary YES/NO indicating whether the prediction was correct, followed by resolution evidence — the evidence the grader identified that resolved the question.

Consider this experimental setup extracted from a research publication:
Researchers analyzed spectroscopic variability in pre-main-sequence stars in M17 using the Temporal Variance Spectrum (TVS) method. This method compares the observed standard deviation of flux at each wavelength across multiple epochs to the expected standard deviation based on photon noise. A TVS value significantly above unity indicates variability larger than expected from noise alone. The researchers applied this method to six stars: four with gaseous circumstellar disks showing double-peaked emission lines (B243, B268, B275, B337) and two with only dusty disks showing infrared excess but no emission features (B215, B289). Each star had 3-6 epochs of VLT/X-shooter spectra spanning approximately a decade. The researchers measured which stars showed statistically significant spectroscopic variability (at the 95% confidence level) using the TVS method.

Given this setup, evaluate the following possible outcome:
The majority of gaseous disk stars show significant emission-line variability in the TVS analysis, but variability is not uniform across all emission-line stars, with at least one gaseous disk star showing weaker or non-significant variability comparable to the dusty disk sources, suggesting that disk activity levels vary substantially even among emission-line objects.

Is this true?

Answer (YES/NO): YES